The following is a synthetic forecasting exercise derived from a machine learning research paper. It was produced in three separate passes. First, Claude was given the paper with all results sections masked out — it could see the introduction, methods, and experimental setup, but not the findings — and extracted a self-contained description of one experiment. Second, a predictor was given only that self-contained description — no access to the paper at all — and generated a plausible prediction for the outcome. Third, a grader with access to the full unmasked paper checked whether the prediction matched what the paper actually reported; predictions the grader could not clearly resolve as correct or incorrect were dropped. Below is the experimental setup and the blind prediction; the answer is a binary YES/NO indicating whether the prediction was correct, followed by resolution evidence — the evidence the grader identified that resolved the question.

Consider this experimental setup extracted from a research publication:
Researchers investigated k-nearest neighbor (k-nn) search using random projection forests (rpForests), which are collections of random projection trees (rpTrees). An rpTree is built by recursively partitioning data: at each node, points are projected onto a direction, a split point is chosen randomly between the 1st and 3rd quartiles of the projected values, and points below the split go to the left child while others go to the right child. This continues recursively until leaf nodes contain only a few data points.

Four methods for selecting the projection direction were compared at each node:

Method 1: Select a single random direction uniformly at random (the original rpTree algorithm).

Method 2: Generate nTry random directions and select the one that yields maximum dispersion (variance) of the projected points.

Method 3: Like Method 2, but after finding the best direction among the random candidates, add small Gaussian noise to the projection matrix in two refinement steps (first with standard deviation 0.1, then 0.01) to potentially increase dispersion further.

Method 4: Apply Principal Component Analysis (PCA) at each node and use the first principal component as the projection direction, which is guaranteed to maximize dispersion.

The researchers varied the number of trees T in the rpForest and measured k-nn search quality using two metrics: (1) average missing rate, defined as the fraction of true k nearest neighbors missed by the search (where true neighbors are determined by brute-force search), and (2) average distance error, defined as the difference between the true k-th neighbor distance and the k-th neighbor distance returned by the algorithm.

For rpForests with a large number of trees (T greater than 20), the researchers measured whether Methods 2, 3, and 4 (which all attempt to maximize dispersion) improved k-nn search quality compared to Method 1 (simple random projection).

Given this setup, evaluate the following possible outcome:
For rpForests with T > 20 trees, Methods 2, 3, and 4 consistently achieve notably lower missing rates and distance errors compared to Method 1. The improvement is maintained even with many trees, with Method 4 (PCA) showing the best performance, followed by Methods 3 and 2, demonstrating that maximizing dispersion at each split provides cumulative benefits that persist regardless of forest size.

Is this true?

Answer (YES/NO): NO